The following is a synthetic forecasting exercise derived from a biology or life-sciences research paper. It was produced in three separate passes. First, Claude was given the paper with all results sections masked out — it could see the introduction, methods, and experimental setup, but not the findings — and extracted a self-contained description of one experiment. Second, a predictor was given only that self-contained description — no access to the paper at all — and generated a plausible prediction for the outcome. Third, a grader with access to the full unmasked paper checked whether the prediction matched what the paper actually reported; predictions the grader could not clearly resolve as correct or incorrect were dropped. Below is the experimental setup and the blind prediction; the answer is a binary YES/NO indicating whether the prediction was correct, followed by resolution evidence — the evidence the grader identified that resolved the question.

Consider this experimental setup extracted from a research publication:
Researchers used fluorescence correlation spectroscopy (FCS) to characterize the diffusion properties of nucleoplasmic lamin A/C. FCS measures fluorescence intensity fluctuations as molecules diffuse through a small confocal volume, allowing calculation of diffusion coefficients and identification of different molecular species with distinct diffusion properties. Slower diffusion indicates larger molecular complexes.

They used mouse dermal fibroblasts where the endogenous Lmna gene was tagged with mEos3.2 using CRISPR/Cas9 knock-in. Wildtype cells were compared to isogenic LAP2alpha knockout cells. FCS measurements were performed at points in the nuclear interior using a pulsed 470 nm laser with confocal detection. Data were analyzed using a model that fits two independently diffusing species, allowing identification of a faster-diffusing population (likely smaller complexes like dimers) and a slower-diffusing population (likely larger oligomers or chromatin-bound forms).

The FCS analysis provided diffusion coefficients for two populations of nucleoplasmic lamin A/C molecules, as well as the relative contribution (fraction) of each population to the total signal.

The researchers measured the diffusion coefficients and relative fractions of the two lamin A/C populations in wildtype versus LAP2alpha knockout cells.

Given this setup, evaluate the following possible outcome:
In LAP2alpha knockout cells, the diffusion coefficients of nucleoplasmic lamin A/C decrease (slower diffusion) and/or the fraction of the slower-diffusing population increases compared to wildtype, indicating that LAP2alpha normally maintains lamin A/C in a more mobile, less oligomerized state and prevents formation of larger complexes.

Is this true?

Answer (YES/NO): NO